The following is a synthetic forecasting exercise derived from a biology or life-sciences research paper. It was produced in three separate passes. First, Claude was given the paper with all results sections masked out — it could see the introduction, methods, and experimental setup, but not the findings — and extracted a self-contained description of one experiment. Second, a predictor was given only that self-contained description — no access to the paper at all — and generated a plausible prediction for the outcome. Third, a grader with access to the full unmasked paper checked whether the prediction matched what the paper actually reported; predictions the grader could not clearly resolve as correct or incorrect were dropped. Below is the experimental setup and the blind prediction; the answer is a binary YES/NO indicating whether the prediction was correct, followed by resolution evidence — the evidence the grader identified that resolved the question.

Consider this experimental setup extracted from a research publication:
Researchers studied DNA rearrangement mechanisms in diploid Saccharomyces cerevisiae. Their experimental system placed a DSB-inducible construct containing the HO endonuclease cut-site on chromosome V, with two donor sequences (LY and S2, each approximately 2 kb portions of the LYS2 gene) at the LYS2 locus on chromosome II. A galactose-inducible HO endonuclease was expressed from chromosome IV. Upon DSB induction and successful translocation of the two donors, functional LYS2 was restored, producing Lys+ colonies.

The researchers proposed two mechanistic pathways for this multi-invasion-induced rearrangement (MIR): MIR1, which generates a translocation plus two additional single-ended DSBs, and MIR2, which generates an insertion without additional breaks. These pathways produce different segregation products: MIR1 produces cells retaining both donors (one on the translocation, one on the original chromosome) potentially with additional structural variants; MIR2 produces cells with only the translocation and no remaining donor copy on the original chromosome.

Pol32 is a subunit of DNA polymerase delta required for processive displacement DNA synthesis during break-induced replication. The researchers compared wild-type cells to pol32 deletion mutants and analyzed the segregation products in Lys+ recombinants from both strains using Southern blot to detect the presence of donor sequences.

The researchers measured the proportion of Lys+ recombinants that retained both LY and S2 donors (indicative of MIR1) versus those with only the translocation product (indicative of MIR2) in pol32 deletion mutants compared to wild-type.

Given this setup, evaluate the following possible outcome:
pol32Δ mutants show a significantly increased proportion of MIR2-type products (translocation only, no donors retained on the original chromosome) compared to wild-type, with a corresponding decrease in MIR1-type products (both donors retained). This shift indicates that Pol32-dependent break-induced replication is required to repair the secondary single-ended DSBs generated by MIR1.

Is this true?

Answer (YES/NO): NO